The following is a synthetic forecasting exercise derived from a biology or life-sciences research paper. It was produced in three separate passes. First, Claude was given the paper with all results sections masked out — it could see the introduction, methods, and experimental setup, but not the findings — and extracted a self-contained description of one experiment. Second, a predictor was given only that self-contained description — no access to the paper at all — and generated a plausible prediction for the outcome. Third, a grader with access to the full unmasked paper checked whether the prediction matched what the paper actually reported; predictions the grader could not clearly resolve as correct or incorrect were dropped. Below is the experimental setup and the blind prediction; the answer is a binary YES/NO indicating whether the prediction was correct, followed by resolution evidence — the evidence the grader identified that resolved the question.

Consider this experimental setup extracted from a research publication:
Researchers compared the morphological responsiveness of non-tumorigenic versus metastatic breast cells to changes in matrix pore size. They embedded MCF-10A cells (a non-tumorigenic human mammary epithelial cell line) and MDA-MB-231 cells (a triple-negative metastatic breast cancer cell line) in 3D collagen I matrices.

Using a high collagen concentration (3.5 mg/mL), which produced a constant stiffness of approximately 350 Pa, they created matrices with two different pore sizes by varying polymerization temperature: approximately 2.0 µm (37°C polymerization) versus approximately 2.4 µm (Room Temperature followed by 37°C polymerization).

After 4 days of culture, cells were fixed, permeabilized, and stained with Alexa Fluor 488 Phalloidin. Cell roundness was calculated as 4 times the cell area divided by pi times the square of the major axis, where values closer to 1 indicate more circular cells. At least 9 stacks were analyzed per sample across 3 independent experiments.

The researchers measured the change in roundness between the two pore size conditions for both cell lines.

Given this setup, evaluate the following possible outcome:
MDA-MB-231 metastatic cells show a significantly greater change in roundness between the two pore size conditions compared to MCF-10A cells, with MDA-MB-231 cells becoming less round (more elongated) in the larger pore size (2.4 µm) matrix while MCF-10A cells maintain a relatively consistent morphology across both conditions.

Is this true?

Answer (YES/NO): NO